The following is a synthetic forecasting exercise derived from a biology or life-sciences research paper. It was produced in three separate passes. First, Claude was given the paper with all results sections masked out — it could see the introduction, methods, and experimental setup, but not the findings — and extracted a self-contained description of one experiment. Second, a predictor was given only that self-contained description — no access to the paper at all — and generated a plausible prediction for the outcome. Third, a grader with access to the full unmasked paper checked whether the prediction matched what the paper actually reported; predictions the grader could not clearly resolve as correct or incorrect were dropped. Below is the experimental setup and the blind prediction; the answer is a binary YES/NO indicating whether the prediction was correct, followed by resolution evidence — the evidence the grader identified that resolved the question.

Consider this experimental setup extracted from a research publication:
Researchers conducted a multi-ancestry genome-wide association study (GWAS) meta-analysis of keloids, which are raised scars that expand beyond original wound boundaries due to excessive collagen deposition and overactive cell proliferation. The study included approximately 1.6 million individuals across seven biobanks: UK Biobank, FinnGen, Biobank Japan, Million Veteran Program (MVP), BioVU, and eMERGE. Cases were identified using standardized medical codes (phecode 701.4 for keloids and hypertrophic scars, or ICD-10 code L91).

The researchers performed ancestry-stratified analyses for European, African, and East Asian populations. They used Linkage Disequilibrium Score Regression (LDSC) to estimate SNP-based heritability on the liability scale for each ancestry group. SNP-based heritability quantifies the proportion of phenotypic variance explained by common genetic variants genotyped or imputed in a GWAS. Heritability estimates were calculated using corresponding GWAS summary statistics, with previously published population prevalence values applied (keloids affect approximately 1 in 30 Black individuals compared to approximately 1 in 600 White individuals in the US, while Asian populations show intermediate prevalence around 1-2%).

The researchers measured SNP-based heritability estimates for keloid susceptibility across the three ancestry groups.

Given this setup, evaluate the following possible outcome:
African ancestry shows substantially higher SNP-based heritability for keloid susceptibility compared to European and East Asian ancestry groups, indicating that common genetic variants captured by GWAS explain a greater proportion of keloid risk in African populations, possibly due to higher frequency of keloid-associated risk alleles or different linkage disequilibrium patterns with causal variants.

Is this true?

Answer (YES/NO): YES